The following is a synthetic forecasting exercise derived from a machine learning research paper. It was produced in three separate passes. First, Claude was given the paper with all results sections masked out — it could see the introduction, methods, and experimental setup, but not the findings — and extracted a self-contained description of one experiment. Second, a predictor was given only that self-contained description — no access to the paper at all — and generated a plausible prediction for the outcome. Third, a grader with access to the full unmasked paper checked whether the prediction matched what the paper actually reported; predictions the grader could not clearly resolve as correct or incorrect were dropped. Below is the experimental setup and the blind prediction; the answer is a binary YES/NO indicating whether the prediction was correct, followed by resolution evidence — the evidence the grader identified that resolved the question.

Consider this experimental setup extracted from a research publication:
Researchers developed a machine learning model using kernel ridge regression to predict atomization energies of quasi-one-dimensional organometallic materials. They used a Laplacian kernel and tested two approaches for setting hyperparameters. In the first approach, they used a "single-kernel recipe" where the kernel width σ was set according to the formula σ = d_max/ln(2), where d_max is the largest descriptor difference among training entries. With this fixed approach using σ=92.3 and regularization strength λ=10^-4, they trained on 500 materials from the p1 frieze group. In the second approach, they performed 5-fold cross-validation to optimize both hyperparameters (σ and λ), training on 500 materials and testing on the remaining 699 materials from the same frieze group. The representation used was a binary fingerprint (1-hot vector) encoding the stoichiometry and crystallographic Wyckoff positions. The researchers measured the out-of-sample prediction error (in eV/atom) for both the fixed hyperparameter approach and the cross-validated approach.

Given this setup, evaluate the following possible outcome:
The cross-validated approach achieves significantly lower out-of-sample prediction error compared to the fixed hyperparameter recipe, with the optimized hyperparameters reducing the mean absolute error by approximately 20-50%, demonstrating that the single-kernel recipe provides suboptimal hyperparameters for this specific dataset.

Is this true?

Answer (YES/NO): NO